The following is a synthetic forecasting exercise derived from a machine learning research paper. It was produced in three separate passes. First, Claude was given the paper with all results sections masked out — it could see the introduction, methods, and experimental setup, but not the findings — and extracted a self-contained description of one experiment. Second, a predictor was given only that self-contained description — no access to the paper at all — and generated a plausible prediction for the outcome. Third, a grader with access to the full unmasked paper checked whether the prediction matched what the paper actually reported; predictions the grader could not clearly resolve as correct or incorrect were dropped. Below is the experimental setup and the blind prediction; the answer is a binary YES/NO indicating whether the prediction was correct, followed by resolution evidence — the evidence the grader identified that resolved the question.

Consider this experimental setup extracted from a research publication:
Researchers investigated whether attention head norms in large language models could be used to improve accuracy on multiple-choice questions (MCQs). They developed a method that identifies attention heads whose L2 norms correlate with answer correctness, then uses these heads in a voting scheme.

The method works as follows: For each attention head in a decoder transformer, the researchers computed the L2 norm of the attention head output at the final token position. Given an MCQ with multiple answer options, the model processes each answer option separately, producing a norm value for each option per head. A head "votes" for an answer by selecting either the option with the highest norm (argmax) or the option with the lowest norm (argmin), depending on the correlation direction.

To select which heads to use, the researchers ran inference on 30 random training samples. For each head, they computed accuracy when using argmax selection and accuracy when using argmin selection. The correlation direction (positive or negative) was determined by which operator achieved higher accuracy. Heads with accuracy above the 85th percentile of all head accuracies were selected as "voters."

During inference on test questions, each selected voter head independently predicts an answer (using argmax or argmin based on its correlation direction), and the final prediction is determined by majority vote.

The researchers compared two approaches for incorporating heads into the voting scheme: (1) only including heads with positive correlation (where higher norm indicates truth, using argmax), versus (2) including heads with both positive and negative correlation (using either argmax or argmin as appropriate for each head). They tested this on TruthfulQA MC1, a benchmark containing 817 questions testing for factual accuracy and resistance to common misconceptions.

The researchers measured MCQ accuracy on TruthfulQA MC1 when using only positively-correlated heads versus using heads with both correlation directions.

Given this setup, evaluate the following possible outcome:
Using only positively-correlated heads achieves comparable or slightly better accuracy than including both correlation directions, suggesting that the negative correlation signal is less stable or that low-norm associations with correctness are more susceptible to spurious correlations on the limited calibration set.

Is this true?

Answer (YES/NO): NO